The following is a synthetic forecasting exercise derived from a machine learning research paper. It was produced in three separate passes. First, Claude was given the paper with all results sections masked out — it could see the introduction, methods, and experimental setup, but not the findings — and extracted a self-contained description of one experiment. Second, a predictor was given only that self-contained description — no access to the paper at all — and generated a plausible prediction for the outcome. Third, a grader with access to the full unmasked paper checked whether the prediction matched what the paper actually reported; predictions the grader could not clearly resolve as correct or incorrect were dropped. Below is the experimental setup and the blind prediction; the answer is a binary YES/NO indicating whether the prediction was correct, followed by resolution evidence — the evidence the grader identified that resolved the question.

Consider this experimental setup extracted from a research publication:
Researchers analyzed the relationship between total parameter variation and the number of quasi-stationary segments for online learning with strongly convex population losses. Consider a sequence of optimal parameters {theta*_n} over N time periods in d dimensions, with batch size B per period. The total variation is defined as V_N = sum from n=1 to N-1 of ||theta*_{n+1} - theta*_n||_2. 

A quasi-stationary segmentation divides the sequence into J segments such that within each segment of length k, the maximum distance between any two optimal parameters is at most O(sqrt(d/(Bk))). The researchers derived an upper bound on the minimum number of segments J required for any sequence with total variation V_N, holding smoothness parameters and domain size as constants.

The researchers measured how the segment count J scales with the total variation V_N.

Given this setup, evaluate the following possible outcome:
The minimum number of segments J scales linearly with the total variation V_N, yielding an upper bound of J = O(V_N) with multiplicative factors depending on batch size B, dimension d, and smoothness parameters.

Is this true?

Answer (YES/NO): NO